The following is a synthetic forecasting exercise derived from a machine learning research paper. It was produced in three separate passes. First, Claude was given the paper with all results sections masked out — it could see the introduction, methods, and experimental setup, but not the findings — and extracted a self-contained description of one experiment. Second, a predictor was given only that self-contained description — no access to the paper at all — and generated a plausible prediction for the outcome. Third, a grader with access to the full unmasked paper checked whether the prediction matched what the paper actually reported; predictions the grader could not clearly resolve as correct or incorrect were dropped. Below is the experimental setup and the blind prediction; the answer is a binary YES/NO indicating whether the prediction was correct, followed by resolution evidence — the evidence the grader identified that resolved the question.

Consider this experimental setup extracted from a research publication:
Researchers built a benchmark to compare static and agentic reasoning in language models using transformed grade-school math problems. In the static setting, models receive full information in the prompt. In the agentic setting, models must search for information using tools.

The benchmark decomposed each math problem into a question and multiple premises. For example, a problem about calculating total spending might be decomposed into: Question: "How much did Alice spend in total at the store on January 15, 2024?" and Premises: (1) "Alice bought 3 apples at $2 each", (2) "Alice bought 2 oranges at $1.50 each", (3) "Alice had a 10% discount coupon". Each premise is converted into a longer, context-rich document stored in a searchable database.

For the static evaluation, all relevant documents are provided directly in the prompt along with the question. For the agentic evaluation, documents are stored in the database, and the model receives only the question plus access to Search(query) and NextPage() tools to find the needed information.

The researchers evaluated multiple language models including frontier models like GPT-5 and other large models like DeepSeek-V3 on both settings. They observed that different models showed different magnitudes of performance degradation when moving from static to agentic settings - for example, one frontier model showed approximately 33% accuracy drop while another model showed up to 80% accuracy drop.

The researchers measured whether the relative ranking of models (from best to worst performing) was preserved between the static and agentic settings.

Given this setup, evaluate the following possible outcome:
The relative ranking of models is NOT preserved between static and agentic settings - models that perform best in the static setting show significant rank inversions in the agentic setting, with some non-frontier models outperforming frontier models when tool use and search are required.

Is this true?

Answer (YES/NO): NO